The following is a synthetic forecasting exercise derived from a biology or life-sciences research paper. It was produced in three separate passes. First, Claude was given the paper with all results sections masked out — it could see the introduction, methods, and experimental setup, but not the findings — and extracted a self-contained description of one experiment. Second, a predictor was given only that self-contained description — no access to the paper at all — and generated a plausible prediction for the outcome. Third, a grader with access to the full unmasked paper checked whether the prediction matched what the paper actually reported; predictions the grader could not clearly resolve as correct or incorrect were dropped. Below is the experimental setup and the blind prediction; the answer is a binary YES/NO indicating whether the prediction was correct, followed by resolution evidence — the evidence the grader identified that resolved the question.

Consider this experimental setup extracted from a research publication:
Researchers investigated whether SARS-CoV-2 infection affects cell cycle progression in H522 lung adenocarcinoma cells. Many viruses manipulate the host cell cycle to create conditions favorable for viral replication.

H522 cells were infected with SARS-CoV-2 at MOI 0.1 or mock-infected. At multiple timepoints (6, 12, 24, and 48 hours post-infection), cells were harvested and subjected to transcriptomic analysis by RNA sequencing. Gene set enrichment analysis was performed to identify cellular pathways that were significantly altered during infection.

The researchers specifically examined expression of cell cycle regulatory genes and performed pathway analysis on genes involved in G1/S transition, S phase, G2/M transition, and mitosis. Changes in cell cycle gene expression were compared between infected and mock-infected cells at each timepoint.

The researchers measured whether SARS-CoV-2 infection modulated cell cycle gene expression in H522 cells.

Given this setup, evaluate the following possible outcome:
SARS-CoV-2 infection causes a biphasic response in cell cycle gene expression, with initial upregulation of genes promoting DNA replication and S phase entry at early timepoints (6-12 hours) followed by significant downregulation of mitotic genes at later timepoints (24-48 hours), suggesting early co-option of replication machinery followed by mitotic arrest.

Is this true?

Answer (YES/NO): NO